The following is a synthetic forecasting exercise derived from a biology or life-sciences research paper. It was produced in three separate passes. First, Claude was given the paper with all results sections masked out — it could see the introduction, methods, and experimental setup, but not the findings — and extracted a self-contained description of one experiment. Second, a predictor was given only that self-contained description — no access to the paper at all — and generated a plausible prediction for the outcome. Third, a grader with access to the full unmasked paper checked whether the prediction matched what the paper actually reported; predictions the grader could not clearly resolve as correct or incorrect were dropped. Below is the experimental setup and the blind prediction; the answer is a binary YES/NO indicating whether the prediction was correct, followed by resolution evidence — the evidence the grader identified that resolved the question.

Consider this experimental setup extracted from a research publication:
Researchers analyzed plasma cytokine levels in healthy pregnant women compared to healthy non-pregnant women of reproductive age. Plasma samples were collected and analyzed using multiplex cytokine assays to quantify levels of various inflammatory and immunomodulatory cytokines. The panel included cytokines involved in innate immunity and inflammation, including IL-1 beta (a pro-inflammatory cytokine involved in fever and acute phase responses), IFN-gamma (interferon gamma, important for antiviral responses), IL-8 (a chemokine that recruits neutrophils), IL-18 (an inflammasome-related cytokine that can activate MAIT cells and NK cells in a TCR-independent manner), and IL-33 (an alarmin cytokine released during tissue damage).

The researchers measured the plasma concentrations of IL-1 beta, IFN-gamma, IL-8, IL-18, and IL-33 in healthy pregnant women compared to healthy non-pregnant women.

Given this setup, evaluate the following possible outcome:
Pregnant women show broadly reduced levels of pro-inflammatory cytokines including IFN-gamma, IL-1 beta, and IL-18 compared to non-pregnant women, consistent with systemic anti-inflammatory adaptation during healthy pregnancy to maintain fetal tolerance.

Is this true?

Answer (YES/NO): NO